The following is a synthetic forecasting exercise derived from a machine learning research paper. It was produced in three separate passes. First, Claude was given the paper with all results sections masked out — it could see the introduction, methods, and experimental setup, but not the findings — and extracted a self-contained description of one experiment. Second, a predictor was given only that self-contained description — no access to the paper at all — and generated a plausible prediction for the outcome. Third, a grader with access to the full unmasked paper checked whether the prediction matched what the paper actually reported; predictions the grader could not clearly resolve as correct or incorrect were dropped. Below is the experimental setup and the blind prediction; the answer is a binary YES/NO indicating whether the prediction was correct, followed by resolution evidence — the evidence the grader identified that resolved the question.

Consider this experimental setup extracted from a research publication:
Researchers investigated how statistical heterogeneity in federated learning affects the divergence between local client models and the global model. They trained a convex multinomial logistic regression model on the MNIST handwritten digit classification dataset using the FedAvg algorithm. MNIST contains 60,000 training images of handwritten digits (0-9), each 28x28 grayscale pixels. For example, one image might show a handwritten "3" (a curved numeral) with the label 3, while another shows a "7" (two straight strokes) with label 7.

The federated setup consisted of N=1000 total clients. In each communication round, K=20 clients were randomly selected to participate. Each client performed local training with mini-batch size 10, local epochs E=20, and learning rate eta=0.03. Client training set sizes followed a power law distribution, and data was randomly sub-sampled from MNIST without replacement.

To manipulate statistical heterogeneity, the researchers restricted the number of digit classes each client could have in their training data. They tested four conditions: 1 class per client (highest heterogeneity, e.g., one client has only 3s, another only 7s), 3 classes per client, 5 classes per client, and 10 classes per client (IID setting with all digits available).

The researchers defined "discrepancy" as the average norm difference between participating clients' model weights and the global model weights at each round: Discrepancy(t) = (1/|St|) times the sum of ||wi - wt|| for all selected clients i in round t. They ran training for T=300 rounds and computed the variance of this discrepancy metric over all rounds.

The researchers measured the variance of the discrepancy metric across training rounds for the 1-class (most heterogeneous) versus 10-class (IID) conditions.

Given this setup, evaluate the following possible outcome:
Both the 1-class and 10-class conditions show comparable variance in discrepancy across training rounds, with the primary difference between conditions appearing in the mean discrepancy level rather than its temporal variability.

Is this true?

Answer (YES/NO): NO